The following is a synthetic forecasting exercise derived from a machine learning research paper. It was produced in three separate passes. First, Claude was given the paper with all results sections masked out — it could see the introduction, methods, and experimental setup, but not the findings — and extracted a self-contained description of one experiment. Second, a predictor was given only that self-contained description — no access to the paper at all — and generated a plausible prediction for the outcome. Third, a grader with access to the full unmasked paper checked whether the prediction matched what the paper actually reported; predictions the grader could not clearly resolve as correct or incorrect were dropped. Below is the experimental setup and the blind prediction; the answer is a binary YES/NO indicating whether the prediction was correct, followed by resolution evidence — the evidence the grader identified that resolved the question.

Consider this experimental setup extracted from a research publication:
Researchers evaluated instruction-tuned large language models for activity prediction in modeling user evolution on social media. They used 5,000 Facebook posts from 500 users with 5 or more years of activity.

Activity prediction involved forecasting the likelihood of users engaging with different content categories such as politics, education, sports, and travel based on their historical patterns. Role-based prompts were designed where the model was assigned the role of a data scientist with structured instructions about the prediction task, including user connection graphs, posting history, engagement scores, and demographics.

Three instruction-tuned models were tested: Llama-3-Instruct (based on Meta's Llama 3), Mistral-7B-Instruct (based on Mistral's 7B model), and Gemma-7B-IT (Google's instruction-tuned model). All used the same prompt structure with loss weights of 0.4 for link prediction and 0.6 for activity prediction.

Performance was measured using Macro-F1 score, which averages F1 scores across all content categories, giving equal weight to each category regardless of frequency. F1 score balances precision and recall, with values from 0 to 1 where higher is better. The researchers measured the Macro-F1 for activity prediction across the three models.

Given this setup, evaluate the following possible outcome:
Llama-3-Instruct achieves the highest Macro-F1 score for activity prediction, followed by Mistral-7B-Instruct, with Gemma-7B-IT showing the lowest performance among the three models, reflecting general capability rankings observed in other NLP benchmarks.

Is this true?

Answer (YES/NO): YES